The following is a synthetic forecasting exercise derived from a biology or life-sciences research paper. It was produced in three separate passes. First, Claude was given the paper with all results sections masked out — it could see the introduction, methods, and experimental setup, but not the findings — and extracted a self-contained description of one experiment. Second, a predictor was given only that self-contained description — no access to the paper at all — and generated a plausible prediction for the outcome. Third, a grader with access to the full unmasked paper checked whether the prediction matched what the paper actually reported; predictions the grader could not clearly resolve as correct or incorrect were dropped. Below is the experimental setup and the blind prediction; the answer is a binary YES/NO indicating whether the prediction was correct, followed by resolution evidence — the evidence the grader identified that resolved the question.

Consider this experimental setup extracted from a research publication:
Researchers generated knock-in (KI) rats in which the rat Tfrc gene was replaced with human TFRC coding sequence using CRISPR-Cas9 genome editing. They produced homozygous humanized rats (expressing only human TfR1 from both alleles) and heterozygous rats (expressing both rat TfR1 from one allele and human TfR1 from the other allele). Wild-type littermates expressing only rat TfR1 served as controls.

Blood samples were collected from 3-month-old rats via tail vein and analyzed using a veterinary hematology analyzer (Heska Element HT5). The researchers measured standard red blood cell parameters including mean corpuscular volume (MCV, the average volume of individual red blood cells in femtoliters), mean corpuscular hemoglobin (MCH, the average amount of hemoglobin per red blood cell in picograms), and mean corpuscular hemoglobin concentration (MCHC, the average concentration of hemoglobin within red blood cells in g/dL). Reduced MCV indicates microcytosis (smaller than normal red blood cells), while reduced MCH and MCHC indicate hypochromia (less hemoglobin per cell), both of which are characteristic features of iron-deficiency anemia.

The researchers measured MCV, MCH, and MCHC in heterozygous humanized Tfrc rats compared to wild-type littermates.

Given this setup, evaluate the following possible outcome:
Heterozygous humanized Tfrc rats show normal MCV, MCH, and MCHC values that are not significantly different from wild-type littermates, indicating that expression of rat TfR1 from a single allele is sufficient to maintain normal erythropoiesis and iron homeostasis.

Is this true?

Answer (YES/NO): NO